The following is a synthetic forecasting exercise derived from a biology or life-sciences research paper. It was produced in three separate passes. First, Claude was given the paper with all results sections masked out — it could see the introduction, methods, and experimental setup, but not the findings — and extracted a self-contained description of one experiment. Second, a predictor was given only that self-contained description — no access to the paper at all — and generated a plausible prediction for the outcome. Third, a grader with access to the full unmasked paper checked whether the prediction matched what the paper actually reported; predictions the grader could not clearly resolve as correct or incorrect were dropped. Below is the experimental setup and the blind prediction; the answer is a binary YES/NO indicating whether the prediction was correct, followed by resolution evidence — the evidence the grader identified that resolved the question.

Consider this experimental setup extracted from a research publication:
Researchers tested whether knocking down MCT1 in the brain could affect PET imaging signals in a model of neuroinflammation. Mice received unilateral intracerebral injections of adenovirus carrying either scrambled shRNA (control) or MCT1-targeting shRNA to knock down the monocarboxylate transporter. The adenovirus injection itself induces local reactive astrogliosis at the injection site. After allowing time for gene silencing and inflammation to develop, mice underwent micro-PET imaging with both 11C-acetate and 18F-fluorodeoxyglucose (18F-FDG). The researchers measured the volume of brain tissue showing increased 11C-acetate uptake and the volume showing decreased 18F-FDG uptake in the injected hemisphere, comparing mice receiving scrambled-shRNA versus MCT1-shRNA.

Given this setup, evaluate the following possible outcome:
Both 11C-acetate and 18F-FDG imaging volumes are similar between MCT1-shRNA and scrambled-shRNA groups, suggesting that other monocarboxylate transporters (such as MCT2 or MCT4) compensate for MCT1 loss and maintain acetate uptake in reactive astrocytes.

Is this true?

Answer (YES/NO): NO